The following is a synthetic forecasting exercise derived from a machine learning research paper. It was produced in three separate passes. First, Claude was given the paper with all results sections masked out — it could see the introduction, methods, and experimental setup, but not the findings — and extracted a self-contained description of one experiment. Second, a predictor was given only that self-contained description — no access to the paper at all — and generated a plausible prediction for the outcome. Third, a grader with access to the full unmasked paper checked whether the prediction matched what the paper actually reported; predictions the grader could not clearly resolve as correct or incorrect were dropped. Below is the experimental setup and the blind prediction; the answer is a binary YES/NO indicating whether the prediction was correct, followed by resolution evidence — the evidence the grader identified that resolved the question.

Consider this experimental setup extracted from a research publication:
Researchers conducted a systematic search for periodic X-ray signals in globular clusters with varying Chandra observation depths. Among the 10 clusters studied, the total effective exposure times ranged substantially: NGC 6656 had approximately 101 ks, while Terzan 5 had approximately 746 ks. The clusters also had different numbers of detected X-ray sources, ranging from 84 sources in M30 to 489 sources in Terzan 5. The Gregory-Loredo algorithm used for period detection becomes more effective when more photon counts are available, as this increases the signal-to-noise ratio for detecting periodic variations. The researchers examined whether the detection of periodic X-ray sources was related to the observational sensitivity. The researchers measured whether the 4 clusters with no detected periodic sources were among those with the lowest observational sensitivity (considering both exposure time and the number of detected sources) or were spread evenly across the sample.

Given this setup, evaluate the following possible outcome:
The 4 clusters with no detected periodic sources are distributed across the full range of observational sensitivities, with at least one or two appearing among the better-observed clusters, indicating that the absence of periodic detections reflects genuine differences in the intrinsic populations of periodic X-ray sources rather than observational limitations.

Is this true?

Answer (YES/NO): NO